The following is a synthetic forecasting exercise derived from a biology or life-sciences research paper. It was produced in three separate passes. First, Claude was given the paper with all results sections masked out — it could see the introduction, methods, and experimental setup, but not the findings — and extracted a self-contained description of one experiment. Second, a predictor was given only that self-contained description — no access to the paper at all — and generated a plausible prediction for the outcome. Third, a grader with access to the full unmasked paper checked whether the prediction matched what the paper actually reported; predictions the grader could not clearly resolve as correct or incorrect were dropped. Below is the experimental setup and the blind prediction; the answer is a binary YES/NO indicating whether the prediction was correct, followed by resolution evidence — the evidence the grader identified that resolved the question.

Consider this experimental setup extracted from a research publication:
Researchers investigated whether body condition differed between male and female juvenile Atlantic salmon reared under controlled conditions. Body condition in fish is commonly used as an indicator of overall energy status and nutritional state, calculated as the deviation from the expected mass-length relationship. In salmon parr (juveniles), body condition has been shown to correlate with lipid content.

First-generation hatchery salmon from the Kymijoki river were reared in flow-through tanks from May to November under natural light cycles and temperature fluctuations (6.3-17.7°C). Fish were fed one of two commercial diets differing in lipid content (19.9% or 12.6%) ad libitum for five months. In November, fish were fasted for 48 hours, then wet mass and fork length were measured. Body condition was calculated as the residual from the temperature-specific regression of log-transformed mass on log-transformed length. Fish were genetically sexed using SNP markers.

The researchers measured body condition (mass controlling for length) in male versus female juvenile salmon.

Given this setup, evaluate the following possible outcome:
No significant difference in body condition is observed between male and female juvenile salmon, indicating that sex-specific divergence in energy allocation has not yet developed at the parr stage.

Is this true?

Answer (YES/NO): NO